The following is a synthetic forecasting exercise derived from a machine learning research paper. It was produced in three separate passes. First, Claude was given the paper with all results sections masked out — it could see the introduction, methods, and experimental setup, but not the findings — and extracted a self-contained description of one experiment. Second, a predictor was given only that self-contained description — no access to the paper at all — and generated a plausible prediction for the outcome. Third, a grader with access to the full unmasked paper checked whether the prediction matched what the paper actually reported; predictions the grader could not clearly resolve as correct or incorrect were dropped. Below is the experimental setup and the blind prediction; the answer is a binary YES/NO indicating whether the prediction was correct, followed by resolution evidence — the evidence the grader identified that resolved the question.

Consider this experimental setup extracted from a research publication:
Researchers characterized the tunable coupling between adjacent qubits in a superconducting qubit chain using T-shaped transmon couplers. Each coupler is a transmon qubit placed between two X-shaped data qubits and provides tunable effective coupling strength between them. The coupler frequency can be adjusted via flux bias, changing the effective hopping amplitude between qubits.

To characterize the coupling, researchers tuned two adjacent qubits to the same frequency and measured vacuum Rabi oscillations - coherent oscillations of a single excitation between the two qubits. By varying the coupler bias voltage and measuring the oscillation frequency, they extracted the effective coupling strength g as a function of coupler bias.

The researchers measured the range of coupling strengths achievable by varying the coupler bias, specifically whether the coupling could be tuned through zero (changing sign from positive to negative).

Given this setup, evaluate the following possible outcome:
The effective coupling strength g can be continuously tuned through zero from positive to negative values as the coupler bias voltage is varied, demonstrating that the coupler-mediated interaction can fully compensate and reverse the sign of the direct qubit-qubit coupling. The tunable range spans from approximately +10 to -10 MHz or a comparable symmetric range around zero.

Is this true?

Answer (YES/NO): NO